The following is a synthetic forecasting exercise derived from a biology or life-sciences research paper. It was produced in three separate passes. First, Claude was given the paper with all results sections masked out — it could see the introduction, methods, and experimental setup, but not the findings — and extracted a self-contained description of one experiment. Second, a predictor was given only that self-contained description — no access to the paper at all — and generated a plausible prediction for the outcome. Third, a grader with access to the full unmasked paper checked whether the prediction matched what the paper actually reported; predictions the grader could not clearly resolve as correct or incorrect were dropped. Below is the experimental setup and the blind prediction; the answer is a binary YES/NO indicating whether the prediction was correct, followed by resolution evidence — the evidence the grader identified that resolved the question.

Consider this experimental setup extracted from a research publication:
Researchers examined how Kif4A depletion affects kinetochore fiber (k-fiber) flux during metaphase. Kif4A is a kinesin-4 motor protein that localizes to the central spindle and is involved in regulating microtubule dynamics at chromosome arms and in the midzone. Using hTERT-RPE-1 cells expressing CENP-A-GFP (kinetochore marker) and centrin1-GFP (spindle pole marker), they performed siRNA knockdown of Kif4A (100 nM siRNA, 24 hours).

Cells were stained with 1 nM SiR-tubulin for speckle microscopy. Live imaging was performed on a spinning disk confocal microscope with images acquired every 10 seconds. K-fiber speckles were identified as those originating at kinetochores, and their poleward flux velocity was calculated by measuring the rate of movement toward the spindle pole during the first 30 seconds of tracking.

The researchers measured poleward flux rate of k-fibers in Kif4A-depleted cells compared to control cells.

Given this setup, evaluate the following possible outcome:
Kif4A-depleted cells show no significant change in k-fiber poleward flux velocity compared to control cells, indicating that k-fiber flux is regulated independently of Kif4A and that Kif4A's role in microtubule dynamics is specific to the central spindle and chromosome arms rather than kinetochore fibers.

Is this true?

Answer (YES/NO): NO